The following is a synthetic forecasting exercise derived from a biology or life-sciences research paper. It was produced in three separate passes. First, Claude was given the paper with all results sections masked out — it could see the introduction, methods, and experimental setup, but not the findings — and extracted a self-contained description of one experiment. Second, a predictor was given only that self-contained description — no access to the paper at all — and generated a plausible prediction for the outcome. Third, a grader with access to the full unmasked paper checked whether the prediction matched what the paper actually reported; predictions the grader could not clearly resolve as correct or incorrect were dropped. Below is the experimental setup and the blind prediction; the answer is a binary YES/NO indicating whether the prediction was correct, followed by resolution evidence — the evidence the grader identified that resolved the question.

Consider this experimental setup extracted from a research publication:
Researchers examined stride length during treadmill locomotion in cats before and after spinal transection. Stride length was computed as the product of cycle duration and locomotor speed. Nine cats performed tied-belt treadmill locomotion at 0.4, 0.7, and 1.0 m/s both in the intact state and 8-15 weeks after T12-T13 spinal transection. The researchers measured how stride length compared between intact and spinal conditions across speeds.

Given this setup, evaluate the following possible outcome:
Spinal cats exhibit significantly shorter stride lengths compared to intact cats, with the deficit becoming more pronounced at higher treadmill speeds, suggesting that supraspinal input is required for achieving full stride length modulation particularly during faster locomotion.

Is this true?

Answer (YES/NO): NO